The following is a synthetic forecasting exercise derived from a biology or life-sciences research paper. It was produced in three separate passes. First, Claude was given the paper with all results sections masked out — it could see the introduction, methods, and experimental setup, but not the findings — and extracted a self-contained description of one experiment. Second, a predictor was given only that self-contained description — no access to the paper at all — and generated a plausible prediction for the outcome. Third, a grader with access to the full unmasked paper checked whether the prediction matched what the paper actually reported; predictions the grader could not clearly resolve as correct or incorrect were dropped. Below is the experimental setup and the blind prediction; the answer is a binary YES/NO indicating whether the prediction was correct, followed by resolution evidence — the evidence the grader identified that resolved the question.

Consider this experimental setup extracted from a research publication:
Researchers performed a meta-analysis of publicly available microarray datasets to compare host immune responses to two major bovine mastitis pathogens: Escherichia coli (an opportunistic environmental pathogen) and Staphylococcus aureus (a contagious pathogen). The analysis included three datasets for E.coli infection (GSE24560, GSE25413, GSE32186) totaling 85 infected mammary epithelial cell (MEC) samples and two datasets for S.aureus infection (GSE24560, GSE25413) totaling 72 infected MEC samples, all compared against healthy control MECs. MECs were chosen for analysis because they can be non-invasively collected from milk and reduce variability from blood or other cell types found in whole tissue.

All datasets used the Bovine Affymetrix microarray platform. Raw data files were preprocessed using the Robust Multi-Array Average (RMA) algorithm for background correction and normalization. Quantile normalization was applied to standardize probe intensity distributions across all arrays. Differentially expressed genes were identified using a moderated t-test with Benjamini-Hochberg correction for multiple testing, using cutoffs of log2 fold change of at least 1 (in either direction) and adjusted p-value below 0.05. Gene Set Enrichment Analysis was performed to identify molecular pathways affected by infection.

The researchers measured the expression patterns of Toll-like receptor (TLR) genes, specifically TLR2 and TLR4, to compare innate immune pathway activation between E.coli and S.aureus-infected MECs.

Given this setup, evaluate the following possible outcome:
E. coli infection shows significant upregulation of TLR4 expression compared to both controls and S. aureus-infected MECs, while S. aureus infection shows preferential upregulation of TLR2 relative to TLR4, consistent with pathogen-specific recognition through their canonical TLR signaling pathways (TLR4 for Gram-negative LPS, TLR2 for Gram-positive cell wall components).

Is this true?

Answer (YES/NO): YES